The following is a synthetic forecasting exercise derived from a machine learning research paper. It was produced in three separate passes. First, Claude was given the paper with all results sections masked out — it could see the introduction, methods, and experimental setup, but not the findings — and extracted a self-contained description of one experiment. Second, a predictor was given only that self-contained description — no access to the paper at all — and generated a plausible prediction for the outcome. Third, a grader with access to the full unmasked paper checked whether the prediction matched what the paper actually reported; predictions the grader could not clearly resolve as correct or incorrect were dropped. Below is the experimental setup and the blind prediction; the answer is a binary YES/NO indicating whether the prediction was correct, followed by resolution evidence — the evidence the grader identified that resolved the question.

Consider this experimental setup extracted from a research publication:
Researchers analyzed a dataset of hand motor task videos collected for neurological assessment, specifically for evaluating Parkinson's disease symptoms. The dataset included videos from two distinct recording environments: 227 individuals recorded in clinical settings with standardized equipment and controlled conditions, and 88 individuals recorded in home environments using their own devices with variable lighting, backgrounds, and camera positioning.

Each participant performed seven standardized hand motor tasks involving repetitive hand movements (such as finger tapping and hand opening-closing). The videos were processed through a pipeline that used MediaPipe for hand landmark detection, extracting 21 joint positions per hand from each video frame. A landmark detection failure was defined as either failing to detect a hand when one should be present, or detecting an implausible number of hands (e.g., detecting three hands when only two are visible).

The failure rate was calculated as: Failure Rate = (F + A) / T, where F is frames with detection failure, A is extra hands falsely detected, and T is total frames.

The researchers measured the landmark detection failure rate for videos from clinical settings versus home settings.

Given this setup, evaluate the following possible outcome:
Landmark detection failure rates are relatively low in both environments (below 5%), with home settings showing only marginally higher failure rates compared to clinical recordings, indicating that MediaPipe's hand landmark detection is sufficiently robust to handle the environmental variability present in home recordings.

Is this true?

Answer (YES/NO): NO